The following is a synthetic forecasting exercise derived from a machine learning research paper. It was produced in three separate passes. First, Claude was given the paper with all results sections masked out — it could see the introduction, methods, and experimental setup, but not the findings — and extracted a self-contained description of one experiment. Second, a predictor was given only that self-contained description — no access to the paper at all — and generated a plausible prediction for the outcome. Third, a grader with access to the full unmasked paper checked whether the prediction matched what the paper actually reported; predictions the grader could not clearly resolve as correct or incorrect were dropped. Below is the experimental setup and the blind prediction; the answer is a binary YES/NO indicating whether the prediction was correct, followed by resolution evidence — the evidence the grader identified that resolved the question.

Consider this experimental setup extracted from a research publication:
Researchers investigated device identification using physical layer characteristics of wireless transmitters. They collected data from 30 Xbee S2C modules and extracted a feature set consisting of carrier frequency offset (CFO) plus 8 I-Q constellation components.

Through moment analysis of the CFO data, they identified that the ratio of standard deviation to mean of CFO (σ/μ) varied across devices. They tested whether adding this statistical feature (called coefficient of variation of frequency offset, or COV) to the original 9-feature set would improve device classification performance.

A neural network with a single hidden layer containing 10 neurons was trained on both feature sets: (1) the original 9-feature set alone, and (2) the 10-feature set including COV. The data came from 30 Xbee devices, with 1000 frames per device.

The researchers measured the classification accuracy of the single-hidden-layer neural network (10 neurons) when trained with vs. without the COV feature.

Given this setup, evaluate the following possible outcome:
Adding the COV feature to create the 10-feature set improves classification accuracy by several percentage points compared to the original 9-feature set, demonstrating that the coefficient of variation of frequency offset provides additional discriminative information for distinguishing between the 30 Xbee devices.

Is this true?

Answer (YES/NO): YES